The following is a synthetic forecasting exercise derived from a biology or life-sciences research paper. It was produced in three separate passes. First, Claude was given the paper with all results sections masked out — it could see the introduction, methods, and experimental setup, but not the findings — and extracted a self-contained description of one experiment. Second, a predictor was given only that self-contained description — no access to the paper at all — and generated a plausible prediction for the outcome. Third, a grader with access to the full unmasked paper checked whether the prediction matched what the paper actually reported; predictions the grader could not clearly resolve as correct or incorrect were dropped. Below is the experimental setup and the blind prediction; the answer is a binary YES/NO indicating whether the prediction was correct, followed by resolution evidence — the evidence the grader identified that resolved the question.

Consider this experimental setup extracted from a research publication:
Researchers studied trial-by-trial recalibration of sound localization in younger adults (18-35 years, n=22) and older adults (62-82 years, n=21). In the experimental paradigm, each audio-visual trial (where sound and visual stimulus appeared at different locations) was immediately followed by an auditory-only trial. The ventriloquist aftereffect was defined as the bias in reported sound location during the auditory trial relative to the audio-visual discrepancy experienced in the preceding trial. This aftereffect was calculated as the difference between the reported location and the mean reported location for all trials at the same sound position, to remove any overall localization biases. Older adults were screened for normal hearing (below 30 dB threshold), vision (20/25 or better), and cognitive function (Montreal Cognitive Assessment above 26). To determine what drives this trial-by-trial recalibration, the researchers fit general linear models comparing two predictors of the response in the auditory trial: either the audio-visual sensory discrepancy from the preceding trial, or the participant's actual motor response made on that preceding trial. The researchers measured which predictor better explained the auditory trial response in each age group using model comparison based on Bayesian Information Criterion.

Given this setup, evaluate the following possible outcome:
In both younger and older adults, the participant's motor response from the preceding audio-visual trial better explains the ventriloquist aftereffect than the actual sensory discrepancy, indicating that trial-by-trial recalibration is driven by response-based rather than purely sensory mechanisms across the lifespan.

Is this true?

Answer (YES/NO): NO